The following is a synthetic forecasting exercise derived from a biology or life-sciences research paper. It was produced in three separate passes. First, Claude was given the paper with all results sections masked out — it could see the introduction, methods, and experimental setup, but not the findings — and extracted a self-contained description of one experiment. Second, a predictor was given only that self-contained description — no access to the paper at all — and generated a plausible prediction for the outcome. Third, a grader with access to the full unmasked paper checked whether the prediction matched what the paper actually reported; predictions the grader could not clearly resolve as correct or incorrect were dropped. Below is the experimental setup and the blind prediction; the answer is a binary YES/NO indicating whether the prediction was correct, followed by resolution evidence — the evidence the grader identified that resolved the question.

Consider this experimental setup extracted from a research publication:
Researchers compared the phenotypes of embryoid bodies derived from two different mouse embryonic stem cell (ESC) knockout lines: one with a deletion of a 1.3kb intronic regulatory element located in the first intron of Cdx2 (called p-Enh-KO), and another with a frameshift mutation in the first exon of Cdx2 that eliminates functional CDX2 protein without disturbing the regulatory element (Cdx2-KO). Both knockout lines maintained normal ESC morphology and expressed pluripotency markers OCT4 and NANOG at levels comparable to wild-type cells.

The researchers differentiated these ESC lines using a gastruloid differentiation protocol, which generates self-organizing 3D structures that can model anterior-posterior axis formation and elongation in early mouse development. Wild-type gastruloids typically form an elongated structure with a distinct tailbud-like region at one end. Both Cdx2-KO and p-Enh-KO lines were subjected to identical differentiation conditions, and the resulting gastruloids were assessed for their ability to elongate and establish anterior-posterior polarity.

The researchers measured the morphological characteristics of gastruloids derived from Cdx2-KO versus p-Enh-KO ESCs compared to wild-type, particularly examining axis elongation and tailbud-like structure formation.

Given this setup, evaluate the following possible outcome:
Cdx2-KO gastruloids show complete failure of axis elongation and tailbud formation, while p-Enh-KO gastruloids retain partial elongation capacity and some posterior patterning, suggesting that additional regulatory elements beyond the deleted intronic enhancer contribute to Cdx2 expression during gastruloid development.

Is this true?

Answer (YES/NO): NO